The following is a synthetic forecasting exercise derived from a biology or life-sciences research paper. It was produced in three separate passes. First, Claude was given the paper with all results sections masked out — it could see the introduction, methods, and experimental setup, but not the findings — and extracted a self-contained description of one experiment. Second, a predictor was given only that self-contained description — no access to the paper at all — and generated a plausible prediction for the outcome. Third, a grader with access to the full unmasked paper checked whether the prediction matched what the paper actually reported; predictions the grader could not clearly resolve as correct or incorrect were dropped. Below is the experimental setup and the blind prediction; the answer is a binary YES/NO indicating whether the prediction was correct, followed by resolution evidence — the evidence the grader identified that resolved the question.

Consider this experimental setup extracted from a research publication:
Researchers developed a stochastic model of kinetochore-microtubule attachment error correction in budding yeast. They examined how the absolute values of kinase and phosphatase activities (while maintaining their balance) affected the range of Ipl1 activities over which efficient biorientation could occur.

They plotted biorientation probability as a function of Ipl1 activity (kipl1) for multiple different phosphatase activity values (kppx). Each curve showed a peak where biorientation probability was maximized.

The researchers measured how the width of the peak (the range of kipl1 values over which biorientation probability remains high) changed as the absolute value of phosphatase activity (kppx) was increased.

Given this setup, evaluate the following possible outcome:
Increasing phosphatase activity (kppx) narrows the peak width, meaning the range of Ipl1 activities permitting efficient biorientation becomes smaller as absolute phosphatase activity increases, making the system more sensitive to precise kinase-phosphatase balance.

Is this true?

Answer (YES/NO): NO